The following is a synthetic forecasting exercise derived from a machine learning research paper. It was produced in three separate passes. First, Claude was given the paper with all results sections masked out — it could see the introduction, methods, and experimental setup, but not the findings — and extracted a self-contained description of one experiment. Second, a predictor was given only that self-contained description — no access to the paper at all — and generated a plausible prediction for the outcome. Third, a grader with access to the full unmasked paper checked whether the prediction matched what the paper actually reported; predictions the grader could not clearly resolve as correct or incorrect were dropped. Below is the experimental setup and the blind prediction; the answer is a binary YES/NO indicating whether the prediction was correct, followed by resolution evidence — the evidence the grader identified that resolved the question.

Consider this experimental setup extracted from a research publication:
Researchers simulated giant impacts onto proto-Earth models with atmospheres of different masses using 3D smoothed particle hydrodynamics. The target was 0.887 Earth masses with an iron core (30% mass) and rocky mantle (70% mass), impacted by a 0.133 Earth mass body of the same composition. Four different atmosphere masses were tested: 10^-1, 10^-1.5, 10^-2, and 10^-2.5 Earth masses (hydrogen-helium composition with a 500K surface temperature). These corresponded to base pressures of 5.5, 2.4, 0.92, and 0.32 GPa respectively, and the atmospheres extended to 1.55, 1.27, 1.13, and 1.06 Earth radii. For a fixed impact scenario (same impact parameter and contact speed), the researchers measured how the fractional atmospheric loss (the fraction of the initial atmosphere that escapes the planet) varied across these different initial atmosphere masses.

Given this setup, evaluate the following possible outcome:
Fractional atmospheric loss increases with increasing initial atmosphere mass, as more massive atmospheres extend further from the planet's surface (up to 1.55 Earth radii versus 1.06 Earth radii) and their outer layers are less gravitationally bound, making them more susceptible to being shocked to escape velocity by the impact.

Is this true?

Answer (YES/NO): NO